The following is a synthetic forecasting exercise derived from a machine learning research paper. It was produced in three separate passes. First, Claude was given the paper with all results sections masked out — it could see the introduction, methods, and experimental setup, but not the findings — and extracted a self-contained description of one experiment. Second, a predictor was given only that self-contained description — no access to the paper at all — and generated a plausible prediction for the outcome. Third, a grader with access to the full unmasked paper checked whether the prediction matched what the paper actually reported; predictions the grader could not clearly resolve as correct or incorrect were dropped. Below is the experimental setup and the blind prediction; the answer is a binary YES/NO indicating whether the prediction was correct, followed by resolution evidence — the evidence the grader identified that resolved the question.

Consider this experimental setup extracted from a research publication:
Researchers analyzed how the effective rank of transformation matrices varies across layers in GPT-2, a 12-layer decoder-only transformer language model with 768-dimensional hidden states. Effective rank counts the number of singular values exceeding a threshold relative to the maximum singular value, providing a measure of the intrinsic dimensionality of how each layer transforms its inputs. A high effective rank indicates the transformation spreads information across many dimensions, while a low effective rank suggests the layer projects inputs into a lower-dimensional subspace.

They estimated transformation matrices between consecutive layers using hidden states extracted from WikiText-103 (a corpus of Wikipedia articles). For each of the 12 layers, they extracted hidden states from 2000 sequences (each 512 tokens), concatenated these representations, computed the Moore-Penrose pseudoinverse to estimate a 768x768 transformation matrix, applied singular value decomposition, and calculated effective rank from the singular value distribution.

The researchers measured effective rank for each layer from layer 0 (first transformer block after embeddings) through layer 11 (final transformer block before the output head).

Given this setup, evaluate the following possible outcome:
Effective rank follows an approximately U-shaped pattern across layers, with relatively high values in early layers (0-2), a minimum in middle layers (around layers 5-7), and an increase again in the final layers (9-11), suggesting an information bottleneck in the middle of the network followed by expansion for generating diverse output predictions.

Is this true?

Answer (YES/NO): NO